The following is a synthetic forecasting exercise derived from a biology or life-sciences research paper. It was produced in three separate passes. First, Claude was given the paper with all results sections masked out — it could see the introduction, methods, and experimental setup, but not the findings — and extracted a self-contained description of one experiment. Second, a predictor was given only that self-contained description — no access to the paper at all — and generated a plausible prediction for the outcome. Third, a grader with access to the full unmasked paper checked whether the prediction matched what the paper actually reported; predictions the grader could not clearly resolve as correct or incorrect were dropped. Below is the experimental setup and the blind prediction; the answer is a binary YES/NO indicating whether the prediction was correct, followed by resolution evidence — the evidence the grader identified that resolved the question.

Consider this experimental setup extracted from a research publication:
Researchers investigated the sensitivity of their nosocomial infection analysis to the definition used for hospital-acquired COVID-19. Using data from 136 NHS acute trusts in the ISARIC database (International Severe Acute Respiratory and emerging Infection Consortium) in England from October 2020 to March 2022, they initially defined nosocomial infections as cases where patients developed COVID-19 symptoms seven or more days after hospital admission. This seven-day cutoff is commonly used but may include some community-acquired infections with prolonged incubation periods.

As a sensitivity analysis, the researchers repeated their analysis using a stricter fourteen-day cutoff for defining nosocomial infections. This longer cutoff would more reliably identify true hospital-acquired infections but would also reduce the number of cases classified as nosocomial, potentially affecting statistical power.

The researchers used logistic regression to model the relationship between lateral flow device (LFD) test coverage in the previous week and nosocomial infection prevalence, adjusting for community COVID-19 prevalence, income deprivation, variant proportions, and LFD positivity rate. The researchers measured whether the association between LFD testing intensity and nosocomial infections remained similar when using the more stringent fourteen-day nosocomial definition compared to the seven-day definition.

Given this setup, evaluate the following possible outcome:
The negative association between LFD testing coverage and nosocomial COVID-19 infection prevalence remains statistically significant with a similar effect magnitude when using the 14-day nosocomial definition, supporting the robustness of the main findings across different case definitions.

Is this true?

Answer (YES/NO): YES